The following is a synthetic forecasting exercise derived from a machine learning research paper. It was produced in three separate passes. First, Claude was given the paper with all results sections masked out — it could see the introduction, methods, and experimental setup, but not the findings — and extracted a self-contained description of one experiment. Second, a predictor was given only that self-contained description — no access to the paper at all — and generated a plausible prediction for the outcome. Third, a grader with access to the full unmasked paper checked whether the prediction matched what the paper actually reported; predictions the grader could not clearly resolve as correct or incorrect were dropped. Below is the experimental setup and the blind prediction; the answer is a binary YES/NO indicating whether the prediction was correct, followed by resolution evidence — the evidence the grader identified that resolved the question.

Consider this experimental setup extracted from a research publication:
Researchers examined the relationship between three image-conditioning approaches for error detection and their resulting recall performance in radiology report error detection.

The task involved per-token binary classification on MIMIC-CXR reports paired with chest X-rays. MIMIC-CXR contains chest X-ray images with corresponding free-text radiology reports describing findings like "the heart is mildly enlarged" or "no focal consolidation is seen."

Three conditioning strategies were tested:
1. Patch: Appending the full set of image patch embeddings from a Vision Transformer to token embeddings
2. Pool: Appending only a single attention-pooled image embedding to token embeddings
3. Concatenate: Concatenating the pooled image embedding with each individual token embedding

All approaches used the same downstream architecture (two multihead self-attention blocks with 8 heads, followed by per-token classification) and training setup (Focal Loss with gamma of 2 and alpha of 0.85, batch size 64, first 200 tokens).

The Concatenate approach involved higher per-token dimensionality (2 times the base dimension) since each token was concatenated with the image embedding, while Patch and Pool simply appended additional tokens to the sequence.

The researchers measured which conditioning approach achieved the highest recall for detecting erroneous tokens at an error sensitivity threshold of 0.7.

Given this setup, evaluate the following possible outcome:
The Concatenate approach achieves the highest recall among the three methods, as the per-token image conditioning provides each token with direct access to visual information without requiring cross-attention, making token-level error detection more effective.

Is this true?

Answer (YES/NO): YES